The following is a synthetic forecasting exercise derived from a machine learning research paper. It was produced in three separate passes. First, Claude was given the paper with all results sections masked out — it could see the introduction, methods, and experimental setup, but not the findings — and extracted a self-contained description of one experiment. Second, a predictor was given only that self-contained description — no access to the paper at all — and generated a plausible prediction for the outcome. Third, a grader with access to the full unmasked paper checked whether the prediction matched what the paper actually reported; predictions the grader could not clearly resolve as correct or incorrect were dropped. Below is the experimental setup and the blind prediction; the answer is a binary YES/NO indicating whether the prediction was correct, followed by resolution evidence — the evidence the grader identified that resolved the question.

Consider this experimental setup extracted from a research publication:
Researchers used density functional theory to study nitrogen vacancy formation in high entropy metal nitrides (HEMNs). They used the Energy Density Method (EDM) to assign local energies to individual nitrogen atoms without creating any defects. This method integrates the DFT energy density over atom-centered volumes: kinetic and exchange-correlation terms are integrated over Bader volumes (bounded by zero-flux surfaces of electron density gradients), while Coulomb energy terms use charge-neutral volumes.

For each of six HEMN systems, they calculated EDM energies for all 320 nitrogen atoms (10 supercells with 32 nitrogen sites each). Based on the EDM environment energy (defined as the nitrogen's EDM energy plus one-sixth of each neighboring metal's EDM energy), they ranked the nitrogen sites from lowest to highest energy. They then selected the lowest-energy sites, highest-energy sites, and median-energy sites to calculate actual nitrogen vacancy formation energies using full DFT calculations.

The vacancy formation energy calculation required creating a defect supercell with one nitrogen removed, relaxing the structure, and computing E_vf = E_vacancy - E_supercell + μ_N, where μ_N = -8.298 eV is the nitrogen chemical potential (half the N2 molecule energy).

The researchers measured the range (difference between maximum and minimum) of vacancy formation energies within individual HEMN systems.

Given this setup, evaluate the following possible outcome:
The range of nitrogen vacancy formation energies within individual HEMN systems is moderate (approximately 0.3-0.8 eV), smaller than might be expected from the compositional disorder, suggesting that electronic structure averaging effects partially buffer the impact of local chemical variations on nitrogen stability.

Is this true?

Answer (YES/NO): NO